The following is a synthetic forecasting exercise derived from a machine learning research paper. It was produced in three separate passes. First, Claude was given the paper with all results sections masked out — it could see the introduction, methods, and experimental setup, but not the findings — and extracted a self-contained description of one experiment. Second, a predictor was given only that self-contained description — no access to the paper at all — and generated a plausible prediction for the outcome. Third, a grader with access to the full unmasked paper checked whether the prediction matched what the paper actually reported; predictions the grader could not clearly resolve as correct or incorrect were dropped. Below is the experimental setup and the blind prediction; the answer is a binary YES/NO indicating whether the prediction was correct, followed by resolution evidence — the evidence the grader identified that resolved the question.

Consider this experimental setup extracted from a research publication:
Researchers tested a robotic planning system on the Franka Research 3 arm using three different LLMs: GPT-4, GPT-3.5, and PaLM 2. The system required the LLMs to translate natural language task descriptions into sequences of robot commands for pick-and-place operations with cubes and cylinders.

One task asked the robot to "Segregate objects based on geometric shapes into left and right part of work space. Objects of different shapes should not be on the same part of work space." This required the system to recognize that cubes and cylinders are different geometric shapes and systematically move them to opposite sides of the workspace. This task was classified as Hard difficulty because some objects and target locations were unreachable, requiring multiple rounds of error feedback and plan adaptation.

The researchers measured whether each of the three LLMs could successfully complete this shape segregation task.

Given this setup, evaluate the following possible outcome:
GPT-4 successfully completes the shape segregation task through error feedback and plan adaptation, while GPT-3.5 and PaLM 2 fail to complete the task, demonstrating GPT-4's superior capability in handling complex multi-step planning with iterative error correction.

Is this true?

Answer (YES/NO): YES